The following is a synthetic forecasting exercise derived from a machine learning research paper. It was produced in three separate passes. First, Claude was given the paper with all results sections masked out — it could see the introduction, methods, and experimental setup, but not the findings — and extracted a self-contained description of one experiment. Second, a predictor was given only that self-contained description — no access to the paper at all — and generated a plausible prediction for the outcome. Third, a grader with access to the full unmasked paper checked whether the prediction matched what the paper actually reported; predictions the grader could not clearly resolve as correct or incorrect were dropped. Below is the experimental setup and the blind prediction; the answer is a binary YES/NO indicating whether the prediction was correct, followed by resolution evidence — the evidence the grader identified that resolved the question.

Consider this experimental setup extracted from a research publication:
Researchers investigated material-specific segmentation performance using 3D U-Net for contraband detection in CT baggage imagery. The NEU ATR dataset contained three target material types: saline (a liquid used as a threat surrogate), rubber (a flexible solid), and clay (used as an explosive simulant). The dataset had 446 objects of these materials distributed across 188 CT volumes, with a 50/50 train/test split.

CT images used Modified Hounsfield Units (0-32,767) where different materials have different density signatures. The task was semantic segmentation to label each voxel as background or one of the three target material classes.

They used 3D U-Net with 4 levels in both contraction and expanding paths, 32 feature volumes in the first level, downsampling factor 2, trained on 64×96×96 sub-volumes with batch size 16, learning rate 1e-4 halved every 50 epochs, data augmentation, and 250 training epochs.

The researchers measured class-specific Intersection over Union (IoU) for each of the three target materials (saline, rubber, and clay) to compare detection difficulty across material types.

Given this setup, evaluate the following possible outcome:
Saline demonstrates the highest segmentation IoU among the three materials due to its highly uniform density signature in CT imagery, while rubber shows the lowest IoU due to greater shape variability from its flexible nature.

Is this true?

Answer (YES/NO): NO